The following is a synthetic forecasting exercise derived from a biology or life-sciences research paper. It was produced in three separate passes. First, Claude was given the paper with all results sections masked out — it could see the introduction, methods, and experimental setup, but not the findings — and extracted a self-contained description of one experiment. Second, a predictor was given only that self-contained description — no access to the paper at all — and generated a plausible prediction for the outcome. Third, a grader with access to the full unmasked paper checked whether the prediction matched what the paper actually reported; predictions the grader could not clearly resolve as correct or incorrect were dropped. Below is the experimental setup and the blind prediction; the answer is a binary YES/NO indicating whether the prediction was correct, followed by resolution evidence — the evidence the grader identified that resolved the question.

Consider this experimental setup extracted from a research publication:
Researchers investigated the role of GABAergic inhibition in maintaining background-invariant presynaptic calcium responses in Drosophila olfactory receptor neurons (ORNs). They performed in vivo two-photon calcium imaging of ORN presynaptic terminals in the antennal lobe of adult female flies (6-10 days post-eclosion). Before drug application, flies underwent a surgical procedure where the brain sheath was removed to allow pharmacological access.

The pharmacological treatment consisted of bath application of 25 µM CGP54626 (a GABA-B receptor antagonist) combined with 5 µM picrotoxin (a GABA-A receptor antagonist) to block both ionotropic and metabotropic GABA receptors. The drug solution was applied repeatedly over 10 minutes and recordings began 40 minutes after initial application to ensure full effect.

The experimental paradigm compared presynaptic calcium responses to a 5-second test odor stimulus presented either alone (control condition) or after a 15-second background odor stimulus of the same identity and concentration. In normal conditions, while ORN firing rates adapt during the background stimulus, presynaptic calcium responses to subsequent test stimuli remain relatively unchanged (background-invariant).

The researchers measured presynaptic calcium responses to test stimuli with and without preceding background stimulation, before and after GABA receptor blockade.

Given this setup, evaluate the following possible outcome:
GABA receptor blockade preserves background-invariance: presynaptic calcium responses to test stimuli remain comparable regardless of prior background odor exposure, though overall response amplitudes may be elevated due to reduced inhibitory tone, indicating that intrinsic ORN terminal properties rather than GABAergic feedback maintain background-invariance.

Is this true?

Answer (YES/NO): NO